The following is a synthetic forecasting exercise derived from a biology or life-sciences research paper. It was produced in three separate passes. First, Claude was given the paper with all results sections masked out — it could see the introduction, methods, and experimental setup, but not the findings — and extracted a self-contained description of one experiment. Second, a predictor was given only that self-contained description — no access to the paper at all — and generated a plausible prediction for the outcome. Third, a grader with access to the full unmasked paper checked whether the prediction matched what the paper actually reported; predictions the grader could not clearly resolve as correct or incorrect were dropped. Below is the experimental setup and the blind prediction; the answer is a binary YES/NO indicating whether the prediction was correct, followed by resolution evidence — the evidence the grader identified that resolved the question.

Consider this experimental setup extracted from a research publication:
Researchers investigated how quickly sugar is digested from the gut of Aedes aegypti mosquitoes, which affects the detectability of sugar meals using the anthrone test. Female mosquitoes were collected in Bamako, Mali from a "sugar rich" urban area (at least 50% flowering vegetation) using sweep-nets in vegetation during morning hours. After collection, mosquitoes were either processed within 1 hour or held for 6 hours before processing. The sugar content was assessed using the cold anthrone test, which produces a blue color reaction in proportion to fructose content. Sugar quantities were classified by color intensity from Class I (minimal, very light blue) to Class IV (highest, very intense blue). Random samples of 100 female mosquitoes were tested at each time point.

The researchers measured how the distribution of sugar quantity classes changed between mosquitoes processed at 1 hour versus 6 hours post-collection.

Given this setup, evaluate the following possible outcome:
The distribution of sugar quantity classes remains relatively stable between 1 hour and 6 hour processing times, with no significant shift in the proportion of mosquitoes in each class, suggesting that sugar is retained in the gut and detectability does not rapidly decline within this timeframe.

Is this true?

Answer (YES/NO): NO